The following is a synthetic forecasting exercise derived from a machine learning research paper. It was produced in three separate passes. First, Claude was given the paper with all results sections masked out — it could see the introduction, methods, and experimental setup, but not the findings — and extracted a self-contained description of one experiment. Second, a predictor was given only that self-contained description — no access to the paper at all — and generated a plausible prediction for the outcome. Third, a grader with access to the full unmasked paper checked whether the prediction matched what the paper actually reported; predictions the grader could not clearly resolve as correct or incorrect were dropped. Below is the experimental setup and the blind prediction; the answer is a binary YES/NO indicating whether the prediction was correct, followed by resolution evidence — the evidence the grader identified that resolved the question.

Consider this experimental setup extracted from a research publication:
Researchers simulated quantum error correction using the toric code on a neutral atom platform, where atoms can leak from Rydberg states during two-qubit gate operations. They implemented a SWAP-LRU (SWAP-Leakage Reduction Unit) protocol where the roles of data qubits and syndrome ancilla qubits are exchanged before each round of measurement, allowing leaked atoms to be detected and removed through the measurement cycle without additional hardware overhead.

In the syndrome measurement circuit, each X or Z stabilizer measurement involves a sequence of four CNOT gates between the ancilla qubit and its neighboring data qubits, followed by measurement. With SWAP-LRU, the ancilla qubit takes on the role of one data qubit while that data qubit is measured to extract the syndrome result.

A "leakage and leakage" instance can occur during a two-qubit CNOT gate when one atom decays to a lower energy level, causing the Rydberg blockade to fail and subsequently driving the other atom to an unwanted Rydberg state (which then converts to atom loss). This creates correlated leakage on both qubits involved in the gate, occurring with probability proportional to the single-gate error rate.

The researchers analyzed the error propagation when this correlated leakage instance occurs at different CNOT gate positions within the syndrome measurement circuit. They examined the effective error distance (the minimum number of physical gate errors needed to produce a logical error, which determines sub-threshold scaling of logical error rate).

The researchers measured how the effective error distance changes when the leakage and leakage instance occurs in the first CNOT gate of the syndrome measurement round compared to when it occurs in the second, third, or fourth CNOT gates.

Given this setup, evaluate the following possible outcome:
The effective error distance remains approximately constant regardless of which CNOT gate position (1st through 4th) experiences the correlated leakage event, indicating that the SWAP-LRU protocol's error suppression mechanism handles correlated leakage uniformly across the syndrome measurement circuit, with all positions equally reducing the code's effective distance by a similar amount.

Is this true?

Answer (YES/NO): NO